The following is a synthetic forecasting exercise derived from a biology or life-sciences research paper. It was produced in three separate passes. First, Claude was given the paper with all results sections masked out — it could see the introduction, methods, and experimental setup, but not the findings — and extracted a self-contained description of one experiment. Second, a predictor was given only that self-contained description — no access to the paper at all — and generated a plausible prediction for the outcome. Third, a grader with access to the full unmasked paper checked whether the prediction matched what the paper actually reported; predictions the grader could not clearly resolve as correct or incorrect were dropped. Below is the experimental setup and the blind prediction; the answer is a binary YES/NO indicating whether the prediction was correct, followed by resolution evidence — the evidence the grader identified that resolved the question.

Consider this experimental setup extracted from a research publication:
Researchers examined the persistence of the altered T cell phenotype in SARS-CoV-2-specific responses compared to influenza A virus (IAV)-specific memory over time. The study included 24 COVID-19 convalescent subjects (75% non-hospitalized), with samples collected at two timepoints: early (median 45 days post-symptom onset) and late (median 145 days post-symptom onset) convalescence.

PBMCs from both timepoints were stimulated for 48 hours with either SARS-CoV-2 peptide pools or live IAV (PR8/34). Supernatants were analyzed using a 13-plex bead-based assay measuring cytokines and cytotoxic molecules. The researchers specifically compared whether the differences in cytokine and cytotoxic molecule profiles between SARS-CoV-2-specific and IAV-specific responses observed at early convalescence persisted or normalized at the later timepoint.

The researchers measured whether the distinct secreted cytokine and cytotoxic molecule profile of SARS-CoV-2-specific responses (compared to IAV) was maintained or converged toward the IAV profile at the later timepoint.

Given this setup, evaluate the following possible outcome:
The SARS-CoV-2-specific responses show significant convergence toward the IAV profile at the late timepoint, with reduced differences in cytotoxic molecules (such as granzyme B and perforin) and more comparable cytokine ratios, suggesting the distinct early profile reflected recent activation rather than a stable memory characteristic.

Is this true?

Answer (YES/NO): NO